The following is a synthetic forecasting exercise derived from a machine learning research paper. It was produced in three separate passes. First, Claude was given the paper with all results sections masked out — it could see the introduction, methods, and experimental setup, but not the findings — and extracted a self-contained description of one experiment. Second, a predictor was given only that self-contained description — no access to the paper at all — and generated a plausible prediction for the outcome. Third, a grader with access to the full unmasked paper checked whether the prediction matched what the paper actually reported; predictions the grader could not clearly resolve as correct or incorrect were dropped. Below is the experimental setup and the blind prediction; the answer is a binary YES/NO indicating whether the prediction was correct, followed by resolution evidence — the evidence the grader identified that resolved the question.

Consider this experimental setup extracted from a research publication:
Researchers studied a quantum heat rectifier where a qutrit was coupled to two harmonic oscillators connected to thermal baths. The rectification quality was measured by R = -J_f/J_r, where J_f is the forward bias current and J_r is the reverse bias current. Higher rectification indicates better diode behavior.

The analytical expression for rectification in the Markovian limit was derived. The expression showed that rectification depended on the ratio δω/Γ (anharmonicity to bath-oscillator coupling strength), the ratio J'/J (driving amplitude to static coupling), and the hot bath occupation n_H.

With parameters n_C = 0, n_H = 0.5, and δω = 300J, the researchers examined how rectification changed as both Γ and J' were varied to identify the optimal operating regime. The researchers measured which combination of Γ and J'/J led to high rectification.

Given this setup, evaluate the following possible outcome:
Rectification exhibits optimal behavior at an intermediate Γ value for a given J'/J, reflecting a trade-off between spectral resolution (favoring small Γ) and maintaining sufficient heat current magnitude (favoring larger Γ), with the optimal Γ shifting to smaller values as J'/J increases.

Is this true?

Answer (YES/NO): NO